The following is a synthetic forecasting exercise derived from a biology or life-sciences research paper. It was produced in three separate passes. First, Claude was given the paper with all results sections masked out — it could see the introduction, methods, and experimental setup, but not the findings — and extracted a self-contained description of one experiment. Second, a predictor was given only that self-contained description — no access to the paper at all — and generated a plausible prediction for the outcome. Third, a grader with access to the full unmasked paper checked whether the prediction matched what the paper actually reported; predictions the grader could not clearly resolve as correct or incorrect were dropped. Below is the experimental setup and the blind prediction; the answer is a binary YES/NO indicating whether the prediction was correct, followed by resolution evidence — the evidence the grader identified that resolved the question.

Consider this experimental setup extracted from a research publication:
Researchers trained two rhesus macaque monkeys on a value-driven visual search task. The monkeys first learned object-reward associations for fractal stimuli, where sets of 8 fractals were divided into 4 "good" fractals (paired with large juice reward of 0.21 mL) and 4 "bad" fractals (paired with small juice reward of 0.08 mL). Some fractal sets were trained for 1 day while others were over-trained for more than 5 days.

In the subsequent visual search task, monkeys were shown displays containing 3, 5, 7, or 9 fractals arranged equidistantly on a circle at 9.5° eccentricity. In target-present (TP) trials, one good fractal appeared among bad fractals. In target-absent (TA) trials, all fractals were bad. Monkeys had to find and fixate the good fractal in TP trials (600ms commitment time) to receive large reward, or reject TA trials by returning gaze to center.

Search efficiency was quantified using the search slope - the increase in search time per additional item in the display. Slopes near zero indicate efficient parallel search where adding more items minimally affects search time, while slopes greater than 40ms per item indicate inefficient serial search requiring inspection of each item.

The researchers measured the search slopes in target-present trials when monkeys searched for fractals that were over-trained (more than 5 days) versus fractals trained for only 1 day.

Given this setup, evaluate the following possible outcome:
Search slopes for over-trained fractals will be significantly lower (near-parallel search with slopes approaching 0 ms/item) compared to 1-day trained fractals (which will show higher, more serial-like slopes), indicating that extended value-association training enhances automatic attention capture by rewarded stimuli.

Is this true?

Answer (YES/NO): YES